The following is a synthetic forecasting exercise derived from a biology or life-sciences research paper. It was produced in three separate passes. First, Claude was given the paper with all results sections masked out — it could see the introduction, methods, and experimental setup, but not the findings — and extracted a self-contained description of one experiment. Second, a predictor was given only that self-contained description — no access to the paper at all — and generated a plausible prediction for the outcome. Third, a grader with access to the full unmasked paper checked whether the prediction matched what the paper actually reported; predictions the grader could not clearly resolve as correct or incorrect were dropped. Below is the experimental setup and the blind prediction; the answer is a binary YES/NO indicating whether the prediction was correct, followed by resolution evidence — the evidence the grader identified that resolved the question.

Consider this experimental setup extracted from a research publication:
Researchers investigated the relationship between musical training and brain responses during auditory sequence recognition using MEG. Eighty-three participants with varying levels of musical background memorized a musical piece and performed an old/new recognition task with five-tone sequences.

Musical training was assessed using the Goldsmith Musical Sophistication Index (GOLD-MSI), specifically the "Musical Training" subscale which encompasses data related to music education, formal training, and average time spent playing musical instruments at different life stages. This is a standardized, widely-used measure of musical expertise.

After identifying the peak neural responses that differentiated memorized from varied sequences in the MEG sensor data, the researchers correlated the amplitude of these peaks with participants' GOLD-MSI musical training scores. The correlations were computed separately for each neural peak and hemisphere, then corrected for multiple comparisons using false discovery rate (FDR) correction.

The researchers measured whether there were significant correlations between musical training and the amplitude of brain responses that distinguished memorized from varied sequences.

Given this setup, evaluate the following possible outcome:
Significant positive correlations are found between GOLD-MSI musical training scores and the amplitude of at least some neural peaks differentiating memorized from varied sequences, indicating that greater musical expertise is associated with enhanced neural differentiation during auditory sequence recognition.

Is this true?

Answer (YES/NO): YES